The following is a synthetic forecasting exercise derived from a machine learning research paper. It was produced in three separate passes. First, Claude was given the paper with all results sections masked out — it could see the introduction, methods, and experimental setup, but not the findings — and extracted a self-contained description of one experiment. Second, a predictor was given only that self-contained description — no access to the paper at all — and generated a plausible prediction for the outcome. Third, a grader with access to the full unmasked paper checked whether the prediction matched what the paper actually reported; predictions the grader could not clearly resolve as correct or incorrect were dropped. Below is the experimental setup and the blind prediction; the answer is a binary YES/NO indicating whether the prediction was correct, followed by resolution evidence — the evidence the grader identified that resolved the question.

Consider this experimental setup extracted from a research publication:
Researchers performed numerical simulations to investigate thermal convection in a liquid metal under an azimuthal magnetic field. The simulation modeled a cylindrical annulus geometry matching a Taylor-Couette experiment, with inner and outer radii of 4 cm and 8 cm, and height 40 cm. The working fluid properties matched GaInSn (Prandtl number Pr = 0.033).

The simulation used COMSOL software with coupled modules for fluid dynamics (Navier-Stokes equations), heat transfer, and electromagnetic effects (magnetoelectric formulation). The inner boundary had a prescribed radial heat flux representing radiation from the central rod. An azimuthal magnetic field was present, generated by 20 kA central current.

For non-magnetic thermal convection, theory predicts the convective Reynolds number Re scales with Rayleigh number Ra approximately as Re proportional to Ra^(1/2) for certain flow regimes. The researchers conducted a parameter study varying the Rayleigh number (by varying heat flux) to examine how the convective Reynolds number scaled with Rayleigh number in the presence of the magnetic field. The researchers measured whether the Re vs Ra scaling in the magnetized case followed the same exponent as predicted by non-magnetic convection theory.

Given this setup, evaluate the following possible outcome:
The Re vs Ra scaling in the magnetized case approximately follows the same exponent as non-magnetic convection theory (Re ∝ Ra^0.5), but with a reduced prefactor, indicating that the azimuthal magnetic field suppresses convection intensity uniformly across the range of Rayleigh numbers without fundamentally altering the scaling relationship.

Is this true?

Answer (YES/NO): NO